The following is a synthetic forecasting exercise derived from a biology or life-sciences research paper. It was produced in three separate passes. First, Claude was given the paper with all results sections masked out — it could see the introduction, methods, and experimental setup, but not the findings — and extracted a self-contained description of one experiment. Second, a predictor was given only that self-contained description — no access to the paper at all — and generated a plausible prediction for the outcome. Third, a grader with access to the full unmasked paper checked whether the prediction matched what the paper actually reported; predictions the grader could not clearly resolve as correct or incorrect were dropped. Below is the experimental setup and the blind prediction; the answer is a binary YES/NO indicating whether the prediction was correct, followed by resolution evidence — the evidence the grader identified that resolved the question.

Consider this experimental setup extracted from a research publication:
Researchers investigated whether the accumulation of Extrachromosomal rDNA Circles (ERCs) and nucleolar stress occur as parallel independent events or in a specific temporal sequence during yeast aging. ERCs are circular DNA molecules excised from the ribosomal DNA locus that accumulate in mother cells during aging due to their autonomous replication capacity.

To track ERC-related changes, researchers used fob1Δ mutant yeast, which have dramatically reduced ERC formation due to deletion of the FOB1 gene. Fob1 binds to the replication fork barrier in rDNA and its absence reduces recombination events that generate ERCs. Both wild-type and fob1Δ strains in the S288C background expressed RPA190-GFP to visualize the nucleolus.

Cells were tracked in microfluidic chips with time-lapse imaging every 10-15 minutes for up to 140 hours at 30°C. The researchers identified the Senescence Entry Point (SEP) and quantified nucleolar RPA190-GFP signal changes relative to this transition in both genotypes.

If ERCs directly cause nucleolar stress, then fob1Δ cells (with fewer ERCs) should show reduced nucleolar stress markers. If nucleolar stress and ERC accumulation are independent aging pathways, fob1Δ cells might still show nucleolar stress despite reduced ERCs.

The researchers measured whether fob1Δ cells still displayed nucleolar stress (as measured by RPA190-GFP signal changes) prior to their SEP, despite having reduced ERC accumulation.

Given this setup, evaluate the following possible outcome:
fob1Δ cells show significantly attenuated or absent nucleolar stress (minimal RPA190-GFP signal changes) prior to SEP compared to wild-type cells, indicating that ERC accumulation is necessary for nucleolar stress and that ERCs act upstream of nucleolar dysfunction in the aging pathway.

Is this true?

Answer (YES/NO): NO